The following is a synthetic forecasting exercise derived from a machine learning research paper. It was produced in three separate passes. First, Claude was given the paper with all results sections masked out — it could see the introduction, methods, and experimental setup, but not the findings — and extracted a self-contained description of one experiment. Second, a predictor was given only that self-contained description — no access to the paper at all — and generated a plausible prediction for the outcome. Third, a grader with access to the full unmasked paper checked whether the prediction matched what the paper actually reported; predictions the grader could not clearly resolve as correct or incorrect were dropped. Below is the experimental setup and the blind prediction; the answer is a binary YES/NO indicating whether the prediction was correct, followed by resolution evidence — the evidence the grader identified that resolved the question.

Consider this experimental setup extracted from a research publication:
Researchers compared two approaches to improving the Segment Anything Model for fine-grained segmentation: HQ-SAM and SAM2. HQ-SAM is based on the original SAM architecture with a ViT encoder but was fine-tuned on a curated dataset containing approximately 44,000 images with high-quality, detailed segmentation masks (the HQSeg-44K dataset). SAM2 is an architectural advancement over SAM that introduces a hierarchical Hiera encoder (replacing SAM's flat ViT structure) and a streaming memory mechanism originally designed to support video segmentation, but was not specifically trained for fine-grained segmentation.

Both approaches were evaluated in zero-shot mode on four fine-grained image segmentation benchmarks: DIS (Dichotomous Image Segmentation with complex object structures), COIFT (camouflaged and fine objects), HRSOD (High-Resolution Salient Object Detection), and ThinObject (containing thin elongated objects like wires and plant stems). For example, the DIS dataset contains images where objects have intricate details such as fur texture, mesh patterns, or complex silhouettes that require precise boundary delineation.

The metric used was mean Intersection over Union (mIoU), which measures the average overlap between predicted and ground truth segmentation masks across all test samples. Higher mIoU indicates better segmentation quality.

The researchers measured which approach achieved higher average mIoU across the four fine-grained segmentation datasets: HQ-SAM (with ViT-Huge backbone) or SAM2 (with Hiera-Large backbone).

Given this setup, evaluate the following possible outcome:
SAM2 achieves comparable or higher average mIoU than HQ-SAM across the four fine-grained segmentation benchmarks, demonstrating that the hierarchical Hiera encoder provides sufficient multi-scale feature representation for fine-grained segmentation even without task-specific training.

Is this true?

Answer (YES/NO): NO